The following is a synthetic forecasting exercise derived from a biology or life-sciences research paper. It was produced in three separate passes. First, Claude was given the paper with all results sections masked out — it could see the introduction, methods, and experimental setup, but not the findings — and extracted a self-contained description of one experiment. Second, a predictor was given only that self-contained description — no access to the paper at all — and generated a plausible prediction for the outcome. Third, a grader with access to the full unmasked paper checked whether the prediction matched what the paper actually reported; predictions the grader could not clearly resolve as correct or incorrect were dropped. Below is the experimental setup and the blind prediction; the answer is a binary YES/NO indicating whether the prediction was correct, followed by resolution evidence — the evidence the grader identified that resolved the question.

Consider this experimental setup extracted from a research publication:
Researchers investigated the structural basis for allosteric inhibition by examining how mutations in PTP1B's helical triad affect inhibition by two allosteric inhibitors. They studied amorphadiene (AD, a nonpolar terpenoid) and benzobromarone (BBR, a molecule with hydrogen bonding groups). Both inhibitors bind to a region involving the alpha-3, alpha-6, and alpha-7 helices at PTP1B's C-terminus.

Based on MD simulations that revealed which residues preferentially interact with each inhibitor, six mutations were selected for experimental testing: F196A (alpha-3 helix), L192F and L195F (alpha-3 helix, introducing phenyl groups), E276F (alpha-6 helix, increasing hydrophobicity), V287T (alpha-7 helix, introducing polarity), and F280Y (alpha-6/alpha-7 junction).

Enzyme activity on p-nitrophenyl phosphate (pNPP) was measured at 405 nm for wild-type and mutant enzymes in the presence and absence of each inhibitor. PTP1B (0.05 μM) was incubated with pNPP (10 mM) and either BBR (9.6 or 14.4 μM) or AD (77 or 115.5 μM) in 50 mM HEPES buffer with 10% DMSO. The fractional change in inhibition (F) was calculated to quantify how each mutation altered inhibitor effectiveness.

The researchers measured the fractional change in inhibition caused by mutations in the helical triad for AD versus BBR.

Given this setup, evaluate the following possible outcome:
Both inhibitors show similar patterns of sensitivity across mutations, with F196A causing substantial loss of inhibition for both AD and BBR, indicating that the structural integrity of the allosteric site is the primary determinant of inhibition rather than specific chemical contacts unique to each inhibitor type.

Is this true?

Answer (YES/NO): NO